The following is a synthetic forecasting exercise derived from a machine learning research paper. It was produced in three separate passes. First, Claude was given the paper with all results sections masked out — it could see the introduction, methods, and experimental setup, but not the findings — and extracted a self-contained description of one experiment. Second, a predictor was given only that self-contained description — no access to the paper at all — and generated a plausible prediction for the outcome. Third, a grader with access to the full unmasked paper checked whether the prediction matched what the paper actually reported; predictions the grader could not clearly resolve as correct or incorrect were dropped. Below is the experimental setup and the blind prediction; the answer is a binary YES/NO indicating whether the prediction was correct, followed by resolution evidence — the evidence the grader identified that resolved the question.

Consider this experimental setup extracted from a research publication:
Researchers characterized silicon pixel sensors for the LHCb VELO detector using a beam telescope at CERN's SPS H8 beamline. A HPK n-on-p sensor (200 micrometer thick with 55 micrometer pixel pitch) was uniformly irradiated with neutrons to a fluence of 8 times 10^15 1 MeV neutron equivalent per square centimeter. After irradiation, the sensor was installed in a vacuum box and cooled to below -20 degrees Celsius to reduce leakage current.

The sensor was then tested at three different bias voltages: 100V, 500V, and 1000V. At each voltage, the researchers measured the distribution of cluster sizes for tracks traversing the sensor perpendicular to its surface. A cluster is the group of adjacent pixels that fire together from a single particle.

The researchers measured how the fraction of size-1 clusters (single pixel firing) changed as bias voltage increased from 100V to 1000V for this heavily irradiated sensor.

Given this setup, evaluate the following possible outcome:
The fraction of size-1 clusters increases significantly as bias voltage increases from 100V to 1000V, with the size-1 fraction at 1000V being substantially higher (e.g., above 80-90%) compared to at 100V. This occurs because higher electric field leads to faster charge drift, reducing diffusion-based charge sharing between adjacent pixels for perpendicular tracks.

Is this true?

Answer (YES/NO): NO